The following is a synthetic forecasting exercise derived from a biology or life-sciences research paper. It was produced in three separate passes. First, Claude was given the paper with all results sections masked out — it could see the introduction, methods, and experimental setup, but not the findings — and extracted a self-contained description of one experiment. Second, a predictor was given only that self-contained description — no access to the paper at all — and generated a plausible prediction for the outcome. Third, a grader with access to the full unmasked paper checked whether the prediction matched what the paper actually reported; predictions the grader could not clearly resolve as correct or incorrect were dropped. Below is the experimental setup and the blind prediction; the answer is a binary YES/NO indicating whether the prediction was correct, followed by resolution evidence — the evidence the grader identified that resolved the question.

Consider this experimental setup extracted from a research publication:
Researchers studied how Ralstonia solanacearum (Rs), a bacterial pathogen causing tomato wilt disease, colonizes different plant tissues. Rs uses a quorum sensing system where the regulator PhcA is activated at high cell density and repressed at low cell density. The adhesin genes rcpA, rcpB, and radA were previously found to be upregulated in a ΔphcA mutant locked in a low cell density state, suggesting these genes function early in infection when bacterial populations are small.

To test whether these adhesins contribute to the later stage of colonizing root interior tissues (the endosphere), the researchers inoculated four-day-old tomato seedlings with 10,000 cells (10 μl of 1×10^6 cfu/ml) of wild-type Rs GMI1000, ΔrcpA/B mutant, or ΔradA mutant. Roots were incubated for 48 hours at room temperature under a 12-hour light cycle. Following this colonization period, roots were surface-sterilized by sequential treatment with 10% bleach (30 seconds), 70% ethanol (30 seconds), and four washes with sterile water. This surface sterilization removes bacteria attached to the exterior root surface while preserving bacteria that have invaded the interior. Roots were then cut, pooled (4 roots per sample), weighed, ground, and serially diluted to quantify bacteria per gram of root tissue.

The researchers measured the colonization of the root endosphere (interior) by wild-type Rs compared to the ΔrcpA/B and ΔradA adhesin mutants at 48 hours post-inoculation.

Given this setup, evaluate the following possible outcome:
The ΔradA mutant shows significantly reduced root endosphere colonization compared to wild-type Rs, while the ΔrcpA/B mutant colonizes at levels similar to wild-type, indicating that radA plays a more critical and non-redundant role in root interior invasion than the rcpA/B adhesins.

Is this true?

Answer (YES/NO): NO